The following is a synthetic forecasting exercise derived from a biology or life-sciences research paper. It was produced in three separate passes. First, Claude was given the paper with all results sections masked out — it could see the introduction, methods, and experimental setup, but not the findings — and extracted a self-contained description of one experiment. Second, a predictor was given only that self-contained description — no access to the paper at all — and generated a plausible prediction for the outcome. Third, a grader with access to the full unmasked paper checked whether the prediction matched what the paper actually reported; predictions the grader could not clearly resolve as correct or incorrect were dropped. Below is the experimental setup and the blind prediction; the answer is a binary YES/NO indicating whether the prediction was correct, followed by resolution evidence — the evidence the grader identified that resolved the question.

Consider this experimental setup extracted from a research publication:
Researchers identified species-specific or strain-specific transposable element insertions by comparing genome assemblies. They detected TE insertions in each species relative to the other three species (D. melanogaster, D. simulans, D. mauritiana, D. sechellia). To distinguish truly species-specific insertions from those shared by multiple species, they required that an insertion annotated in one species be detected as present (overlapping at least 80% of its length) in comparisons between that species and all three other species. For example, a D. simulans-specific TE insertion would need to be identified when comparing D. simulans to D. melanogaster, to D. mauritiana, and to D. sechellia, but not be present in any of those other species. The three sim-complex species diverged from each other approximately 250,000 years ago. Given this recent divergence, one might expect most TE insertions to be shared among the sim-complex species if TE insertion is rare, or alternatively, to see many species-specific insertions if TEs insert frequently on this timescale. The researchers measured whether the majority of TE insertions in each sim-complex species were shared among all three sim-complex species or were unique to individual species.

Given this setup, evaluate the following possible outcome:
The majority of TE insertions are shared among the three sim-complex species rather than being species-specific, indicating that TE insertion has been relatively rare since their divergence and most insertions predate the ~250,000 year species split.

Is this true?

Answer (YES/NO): NO